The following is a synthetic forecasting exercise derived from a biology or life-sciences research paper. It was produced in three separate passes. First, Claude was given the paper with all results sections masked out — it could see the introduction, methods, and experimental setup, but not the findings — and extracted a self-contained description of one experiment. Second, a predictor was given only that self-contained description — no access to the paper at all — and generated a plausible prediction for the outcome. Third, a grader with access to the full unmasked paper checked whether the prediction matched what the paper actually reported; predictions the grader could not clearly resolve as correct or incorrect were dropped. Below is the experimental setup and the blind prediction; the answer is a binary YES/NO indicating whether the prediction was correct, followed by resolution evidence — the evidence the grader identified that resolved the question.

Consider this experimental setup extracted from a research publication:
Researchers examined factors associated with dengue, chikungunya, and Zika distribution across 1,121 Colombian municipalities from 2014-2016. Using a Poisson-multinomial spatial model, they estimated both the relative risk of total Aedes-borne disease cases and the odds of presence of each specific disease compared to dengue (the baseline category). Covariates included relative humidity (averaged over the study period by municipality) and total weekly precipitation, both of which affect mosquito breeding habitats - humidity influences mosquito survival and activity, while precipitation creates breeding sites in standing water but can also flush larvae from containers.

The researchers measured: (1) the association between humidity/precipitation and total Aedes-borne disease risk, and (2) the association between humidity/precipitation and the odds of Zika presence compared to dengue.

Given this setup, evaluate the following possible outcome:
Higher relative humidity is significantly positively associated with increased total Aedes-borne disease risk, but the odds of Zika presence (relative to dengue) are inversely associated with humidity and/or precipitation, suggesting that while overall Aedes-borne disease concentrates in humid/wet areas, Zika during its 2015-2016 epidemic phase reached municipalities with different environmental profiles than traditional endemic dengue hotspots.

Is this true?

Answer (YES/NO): NO